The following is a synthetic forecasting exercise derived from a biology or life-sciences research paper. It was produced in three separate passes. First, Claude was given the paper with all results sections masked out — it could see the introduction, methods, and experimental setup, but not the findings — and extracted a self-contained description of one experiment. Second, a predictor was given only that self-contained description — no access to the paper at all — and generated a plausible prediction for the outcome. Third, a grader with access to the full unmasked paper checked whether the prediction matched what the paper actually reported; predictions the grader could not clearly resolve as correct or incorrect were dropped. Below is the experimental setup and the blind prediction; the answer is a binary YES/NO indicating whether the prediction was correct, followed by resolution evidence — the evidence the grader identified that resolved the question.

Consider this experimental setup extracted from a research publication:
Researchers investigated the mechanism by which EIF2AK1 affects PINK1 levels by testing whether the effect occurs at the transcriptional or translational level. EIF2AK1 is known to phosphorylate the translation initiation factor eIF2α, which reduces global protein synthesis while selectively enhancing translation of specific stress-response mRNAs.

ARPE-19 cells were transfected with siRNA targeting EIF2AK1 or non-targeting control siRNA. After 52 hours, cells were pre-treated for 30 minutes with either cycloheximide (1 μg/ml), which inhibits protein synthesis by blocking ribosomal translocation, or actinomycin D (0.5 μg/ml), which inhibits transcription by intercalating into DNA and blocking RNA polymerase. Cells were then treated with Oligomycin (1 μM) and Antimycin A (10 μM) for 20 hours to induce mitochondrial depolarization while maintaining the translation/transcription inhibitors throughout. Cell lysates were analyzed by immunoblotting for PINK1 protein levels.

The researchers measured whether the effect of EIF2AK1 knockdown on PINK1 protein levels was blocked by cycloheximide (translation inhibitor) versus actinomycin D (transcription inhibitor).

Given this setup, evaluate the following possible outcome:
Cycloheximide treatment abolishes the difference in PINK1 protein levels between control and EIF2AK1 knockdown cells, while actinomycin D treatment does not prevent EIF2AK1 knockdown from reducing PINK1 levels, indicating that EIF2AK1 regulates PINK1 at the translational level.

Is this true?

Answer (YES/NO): NO